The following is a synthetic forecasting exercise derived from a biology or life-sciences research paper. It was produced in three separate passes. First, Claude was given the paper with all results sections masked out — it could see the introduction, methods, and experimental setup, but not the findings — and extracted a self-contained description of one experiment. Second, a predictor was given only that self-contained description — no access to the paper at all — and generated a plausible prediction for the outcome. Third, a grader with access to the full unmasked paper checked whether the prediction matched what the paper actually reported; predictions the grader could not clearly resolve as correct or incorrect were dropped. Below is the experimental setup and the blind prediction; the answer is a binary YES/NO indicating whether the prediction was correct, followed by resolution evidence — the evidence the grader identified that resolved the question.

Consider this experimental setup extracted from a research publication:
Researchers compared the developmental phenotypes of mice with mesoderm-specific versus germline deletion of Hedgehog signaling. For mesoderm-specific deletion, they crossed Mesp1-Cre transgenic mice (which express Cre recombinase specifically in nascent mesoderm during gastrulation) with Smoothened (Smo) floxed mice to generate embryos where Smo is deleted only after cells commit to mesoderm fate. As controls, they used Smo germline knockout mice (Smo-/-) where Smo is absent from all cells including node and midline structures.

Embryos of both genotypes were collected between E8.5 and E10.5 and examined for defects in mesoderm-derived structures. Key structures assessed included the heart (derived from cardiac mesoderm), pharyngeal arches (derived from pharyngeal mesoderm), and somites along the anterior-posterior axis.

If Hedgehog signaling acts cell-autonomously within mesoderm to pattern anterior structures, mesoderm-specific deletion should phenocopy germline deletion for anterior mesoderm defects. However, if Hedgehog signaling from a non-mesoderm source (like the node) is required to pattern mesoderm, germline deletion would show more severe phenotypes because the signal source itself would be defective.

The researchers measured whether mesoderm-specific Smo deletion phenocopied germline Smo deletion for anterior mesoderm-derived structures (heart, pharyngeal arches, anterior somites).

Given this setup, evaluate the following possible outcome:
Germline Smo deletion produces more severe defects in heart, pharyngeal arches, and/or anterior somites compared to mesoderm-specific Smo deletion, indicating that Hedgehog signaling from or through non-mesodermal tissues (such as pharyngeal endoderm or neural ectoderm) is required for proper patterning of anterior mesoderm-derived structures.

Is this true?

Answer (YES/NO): YES